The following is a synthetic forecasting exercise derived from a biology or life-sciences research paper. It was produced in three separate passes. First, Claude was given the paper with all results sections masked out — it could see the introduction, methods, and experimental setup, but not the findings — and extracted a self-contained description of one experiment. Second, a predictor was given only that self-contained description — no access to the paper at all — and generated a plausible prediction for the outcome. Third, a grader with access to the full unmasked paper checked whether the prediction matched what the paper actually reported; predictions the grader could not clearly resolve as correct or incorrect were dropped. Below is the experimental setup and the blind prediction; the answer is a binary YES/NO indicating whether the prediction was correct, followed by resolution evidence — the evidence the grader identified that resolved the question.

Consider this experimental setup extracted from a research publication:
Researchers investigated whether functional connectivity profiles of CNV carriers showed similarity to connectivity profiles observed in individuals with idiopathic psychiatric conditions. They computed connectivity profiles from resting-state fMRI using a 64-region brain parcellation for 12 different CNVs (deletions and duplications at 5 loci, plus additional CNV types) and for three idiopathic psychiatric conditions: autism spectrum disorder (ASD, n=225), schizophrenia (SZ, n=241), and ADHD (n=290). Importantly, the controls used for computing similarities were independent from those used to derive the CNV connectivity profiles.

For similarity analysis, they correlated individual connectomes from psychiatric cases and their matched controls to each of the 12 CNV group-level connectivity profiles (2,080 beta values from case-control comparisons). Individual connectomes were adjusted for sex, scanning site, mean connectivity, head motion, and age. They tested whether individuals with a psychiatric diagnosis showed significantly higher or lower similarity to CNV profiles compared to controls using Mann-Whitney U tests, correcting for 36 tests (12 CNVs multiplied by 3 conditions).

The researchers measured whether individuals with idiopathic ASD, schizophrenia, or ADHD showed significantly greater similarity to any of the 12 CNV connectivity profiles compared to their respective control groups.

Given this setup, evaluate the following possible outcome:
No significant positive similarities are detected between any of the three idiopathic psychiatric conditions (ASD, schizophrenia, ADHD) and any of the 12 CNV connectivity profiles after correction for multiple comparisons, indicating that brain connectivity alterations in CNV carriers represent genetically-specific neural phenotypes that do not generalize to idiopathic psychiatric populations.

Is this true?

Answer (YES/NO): NO